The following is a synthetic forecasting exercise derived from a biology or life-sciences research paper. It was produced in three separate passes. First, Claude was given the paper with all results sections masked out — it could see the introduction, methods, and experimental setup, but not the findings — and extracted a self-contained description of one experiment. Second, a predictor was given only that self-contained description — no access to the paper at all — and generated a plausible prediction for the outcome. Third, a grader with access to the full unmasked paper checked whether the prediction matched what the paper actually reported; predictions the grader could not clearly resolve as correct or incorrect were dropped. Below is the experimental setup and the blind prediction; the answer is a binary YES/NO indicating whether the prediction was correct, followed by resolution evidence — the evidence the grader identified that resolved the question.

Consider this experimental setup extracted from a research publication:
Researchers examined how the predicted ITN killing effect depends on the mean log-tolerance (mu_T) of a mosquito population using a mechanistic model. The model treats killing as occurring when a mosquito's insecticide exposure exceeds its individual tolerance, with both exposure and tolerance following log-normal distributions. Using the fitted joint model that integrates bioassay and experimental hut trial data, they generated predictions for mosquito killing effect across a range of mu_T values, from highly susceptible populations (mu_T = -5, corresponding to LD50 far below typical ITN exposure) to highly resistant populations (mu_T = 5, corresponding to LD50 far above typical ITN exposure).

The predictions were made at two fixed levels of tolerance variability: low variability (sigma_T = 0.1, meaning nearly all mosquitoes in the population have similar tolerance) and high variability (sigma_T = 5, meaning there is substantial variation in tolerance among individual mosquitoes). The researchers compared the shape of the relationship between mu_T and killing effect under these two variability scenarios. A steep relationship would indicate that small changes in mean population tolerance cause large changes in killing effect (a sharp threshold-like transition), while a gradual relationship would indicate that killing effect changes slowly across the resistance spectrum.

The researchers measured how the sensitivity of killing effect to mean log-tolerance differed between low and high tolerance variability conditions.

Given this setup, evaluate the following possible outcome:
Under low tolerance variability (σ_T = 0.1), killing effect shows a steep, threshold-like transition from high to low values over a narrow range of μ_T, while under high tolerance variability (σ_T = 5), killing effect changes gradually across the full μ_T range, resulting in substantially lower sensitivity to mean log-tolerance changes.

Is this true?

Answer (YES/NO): YES